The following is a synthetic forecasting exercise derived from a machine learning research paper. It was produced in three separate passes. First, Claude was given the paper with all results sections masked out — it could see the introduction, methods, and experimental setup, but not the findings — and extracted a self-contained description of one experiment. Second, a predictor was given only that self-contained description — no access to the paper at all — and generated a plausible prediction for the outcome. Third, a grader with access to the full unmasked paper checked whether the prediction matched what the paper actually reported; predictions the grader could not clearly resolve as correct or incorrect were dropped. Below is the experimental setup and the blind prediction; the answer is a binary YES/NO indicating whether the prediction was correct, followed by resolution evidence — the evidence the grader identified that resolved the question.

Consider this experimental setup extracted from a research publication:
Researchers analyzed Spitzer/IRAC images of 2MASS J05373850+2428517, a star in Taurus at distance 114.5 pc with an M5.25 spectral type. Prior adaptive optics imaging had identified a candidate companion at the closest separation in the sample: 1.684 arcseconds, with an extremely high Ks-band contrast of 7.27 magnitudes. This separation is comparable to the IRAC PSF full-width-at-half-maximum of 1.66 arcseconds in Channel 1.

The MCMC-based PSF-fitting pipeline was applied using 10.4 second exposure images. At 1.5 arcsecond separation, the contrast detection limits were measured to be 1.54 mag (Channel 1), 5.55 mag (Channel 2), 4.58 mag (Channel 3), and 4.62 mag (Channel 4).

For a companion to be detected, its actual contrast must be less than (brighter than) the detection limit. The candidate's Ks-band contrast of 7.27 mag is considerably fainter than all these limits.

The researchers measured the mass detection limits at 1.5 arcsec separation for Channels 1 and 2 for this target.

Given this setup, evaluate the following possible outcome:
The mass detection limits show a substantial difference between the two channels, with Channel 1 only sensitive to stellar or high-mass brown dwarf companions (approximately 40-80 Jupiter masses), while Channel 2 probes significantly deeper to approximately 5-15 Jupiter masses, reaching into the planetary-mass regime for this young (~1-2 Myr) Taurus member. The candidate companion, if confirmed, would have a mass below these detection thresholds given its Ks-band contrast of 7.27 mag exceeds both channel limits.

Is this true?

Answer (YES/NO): NO